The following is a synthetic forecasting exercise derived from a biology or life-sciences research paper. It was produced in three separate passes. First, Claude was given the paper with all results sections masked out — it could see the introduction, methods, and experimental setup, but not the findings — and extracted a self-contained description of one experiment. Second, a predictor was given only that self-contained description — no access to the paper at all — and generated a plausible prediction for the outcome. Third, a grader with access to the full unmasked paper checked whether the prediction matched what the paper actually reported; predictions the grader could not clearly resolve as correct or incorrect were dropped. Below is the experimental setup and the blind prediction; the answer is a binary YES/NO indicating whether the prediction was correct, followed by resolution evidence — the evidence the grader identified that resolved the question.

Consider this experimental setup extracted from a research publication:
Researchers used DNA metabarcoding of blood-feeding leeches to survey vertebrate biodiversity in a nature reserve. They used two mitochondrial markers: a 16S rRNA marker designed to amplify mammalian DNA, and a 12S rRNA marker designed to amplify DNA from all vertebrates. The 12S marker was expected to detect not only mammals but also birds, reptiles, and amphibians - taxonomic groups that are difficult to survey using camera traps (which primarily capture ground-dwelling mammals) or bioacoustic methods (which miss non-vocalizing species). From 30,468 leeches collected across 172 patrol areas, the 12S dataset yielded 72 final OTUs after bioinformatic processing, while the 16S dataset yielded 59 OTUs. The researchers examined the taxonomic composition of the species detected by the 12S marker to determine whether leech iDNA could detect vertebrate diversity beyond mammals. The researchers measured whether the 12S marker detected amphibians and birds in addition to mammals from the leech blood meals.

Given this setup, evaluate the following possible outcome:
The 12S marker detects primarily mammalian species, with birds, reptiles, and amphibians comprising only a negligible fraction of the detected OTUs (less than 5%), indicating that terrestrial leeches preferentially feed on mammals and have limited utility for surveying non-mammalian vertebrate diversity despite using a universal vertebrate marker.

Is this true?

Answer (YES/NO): NO